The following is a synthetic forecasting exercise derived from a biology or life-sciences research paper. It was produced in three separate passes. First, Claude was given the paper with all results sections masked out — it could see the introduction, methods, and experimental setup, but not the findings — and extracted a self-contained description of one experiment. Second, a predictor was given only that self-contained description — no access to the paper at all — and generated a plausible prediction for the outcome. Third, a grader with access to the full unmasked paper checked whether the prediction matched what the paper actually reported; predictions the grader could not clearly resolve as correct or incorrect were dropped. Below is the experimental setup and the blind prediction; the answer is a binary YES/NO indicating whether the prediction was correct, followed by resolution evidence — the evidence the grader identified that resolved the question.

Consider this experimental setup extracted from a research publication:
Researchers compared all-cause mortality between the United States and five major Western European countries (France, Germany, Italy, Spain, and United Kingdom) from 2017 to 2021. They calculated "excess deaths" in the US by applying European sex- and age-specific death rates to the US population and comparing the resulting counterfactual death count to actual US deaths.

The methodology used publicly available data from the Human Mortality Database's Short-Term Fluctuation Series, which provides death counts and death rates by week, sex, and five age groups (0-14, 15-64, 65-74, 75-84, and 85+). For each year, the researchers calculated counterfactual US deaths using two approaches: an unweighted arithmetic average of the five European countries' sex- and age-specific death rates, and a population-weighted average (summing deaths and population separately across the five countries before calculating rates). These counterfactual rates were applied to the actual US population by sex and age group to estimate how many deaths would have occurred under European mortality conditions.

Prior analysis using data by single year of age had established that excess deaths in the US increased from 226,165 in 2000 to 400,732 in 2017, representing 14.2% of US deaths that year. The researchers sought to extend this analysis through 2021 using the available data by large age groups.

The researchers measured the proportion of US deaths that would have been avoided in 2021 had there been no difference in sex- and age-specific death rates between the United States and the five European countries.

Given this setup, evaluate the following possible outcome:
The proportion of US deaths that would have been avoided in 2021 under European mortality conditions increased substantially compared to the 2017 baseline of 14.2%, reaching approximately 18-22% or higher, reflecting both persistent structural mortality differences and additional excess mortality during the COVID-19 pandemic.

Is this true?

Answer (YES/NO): YES